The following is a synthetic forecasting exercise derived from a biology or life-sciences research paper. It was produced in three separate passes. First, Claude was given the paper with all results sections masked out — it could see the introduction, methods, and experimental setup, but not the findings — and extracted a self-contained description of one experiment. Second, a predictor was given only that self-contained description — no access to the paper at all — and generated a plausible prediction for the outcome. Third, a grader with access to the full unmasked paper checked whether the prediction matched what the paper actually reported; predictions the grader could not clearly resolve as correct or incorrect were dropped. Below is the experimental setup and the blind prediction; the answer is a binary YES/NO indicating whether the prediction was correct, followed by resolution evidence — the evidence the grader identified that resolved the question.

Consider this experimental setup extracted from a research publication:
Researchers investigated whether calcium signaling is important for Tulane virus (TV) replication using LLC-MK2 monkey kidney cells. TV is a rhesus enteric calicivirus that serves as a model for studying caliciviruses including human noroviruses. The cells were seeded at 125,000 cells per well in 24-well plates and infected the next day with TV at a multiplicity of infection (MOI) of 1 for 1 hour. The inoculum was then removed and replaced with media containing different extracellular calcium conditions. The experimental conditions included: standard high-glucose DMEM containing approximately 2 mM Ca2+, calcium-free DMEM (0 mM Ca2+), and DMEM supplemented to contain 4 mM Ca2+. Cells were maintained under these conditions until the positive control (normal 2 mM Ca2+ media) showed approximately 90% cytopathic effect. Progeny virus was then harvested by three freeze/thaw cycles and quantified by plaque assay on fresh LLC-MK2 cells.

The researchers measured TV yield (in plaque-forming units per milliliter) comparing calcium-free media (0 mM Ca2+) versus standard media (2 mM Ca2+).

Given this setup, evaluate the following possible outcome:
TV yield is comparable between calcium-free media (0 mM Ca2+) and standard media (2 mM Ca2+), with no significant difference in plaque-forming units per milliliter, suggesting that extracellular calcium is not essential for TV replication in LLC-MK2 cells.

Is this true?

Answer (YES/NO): NO